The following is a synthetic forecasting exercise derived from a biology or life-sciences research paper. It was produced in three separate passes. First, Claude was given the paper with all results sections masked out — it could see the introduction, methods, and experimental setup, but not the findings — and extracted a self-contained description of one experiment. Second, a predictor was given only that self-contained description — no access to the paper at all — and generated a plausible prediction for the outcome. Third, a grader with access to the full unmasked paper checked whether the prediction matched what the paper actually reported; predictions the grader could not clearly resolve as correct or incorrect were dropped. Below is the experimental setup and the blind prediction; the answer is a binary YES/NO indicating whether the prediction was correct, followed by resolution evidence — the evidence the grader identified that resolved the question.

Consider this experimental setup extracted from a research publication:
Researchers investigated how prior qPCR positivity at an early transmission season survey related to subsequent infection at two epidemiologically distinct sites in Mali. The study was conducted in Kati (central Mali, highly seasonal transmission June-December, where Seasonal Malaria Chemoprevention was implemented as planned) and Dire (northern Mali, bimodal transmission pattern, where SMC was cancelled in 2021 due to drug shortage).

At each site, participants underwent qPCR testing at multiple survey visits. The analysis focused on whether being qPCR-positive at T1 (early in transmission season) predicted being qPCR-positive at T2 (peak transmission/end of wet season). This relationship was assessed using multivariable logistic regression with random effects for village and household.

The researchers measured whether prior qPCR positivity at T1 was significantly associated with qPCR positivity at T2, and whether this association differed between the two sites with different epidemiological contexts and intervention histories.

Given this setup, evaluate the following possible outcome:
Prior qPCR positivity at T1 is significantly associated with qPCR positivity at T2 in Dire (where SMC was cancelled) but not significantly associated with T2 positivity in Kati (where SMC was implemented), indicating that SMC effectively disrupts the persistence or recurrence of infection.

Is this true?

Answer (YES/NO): NO